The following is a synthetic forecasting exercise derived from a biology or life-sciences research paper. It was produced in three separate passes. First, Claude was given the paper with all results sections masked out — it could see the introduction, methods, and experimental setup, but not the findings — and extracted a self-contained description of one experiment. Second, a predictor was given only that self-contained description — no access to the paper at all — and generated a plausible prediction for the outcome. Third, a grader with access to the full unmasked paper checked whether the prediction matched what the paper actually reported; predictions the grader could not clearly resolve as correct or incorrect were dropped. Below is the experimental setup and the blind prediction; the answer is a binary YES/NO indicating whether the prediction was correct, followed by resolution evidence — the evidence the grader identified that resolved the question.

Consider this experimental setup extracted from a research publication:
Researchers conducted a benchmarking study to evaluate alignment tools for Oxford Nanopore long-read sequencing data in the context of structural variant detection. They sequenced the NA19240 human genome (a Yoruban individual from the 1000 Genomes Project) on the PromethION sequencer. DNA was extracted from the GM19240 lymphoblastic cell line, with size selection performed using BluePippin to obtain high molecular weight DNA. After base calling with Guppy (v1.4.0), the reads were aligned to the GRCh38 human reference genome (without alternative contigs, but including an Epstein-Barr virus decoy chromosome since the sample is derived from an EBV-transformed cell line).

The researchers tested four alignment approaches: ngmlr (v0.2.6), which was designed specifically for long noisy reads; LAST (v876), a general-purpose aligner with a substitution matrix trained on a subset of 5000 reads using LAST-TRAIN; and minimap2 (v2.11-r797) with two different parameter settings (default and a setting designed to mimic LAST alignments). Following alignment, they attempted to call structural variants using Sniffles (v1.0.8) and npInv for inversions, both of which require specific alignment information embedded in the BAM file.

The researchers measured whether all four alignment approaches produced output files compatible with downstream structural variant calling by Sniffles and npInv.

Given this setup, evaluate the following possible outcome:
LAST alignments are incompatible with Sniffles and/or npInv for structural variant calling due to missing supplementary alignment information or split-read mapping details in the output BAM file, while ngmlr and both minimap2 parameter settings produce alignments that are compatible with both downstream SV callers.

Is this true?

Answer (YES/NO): NO